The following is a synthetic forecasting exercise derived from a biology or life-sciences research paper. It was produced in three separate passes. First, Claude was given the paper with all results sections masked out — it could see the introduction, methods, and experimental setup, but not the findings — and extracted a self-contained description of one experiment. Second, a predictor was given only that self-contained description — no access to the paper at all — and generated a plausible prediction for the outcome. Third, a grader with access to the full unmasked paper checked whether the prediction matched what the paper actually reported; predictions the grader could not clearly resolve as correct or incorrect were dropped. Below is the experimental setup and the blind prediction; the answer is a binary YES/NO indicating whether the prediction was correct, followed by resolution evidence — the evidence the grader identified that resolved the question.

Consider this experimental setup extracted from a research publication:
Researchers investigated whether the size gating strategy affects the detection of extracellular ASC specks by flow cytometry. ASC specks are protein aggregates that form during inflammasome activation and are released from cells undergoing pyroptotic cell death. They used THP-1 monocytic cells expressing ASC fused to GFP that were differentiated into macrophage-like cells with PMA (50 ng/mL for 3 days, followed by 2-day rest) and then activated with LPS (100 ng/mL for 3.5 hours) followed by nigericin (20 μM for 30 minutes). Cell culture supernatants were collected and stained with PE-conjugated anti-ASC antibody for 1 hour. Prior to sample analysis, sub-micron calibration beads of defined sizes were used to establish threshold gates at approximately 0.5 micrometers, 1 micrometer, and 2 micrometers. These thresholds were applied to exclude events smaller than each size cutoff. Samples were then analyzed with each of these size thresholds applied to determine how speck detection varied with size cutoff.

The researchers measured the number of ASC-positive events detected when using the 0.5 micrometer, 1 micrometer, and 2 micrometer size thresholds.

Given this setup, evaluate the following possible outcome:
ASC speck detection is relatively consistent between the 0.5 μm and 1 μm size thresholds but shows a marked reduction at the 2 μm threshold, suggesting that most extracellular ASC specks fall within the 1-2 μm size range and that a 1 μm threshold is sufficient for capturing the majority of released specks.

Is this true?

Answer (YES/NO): NO